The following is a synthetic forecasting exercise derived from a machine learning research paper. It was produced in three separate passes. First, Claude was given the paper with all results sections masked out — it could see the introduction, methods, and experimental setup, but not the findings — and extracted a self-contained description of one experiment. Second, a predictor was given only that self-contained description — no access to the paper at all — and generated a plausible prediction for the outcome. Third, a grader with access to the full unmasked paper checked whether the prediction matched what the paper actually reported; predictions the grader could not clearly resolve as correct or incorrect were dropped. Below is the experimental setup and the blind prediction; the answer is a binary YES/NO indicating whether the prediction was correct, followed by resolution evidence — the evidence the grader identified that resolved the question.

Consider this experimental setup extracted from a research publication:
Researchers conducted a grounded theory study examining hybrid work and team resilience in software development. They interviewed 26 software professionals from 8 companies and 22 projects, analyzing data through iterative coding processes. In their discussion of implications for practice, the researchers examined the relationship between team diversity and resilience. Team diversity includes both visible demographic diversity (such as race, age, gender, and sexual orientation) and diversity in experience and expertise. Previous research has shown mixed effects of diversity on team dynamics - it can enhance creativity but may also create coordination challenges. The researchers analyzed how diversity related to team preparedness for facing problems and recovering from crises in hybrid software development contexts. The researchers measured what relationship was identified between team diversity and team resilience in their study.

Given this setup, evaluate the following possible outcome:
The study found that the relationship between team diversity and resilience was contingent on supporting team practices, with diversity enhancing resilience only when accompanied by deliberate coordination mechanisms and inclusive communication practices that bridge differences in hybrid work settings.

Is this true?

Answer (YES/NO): NO